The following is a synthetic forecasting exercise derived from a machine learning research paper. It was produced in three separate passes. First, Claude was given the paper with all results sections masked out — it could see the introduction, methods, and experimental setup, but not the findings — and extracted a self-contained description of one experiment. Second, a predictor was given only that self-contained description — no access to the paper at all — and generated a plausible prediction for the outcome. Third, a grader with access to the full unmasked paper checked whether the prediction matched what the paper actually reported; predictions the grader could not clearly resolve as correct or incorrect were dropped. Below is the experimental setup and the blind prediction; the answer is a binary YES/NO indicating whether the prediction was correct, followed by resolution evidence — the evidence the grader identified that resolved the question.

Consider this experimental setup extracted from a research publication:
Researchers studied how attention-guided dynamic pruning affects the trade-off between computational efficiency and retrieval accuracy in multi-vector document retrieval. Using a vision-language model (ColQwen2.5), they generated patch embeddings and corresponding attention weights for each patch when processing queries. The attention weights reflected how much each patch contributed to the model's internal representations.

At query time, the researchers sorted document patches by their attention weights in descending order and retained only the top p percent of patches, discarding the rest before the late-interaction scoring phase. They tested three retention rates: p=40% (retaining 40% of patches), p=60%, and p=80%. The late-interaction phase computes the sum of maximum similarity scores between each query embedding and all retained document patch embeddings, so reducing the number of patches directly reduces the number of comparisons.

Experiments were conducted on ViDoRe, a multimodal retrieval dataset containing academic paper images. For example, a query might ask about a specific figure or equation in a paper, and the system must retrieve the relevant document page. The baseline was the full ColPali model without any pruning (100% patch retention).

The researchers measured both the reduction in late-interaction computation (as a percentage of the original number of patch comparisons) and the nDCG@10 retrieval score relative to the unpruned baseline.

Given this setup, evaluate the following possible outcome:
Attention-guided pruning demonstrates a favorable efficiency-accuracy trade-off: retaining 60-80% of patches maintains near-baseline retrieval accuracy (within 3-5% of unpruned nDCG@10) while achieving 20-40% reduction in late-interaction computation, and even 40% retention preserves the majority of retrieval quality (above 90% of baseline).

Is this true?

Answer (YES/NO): YES